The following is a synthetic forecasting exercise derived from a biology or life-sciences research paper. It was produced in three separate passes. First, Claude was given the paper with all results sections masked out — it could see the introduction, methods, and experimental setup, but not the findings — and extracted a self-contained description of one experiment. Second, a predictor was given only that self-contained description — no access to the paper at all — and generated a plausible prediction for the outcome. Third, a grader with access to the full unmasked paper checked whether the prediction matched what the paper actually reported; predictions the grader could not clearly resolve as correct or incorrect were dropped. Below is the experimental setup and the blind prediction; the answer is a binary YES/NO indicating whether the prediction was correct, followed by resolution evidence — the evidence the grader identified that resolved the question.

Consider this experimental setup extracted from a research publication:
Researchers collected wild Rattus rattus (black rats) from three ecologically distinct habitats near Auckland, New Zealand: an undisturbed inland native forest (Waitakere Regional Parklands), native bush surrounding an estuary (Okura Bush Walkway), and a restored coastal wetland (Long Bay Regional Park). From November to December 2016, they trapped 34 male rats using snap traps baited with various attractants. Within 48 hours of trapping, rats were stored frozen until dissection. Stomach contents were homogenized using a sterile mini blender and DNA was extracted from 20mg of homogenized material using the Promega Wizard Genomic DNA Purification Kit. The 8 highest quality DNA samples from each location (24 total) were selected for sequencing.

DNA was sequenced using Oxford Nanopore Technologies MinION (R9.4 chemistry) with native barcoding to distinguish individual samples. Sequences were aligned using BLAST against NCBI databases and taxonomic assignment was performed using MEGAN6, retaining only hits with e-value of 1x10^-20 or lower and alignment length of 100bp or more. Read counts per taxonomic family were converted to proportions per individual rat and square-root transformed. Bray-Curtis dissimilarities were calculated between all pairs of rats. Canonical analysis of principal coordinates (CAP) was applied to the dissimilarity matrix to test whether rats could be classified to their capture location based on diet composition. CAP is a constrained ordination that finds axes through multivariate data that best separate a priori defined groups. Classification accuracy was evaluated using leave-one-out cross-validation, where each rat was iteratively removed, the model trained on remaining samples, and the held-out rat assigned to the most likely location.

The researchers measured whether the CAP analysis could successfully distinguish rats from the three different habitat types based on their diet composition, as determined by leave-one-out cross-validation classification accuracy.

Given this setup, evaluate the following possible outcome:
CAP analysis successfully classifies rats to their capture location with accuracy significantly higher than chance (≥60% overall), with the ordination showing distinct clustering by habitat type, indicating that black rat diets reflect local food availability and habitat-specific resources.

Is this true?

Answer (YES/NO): YES